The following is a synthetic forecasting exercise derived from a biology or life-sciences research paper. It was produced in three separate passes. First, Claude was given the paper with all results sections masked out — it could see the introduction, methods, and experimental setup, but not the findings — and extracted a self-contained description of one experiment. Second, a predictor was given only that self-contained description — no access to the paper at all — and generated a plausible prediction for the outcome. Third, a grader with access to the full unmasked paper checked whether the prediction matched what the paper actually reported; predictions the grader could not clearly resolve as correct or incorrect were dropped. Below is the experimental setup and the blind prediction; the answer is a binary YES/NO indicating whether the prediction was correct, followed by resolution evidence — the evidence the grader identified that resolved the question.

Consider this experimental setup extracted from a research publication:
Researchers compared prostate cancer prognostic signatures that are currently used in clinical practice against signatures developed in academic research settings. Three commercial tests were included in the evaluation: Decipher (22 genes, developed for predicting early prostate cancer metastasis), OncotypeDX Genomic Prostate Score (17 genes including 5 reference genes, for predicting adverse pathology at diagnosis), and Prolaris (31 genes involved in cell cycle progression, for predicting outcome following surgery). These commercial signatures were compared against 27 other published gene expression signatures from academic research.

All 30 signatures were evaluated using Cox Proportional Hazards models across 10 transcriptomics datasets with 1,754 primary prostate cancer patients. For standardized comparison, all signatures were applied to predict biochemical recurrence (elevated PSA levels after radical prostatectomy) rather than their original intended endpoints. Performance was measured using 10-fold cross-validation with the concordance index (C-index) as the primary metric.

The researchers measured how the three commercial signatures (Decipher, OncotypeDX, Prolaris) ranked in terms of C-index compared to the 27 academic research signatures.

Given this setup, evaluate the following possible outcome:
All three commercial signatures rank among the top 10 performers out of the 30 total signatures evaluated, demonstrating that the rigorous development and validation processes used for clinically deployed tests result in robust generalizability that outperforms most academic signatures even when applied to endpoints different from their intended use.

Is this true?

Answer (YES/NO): NO